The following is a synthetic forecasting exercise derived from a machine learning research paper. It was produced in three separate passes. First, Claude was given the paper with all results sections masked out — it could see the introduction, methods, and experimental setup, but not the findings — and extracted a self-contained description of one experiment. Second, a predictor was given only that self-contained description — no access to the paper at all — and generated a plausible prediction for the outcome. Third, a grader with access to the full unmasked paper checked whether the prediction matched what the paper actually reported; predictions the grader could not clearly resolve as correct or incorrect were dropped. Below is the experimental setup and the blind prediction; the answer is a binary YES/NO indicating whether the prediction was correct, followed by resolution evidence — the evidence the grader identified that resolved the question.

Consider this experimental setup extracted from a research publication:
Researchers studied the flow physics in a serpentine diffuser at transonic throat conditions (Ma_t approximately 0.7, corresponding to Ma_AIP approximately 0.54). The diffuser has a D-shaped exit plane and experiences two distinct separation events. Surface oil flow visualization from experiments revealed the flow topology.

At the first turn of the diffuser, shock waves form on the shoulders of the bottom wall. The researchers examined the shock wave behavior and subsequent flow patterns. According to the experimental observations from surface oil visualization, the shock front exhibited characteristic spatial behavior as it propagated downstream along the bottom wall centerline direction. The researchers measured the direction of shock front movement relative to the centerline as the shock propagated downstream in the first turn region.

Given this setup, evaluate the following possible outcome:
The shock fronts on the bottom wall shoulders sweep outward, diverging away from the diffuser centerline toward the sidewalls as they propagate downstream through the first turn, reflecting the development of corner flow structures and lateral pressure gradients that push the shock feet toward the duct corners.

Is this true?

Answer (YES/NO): NO